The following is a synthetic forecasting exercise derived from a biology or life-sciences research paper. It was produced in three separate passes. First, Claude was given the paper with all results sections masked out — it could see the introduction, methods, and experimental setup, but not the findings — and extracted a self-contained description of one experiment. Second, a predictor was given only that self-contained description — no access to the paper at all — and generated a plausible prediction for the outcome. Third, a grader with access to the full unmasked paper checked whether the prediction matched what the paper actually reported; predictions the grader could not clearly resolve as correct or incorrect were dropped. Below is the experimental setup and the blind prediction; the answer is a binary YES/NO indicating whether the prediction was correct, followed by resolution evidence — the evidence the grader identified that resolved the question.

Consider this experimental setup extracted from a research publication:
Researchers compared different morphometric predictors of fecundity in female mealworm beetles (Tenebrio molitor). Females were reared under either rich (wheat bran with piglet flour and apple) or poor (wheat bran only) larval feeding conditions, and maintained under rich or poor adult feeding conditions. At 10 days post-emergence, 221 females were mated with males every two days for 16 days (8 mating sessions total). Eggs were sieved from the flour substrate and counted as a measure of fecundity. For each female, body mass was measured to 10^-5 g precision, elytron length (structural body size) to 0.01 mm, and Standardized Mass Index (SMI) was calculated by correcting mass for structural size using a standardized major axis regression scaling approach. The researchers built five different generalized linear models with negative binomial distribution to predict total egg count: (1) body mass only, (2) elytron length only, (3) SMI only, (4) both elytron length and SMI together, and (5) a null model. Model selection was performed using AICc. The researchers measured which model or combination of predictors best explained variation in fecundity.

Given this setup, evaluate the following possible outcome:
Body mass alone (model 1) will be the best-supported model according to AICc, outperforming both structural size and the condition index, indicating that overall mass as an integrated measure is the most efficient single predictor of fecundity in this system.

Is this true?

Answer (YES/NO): NO